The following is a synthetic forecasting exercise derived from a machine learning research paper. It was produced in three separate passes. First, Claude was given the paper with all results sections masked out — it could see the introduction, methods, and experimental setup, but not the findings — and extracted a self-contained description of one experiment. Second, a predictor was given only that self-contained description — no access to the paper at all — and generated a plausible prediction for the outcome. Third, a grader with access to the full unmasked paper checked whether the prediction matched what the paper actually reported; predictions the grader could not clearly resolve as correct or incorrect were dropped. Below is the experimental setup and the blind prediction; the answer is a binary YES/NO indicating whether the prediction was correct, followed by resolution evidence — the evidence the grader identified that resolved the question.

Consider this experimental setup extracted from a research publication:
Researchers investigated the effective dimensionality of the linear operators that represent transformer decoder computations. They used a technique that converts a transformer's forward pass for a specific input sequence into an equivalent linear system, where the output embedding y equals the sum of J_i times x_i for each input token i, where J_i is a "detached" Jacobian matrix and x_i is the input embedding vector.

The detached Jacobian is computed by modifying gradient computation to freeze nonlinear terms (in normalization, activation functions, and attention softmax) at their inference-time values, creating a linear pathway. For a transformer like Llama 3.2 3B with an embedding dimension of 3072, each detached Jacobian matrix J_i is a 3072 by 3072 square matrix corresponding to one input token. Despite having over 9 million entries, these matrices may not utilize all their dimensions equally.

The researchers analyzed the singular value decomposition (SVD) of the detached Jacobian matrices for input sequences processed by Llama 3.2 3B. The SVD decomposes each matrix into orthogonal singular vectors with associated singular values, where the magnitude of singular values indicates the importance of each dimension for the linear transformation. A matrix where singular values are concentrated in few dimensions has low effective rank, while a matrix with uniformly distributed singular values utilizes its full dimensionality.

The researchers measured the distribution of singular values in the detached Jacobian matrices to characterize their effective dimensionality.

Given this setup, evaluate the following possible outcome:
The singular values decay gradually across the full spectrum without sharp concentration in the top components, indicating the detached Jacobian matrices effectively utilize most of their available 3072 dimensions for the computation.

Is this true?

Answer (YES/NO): NO